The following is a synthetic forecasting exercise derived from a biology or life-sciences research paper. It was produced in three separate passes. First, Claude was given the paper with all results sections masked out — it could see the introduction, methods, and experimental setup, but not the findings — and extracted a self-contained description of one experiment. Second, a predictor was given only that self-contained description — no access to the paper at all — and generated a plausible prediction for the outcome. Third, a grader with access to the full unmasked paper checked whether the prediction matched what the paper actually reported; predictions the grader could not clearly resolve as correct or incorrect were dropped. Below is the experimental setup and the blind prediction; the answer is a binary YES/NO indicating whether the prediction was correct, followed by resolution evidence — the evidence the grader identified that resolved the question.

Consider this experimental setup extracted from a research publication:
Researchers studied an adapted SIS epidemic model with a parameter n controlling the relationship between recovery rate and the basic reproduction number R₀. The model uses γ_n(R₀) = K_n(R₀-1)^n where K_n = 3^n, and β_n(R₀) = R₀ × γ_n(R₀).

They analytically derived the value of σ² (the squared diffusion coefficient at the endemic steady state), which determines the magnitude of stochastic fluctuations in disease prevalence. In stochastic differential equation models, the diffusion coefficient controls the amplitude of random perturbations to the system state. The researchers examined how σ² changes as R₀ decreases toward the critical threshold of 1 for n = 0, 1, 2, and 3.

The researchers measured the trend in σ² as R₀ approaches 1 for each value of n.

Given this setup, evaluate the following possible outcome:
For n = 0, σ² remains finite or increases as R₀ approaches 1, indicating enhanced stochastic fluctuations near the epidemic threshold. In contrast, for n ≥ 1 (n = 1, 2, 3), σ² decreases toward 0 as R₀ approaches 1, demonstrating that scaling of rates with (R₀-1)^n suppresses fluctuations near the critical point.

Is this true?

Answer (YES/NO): NO